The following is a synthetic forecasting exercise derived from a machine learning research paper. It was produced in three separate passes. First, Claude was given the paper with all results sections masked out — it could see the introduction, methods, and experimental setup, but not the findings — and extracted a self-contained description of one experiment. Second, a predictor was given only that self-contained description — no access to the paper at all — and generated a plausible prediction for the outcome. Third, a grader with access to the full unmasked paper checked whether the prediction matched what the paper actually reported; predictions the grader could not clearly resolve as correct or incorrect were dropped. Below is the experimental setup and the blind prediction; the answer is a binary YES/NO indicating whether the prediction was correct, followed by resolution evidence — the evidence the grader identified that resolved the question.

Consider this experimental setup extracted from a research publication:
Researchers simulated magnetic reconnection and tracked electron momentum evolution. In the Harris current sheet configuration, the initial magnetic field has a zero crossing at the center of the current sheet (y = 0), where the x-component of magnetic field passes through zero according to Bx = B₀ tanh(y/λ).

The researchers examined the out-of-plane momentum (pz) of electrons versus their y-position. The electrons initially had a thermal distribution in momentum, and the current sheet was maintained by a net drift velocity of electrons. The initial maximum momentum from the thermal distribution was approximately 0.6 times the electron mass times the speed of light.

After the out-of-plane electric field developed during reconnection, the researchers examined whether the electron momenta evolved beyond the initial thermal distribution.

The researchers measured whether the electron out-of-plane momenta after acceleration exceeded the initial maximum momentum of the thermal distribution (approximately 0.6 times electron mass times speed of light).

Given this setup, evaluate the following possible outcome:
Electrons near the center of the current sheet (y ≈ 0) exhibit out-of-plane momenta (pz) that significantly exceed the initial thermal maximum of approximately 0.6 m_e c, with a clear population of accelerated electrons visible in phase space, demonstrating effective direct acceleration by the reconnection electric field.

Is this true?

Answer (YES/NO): YES